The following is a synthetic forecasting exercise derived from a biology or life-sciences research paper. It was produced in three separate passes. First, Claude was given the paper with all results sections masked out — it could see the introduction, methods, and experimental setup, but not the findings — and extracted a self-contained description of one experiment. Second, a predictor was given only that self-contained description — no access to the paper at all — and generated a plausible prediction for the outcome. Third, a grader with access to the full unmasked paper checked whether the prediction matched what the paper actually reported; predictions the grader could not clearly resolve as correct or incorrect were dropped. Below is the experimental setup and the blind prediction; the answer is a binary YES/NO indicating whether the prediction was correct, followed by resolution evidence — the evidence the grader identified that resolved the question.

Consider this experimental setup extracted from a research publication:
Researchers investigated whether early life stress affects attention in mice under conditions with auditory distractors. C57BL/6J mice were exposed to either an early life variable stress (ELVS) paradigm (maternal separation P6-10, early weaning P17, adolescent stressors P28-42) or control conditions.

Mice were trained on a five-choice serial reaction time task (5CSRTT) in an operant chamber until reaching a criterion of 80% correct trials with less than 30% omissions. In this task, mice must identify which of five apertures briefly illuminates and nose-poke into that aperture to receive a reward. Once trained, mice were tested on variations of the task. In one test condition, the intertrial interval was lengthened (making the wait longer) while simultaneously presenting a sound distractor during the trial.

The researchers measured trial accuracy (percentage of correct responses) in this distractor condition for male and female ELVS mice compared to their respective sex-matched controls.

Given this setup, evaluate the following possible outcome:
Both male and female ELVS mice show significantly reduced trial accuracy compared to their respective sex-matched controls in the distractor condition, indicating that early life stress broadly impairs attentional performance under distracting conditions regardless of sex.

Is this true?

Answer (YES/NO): NO